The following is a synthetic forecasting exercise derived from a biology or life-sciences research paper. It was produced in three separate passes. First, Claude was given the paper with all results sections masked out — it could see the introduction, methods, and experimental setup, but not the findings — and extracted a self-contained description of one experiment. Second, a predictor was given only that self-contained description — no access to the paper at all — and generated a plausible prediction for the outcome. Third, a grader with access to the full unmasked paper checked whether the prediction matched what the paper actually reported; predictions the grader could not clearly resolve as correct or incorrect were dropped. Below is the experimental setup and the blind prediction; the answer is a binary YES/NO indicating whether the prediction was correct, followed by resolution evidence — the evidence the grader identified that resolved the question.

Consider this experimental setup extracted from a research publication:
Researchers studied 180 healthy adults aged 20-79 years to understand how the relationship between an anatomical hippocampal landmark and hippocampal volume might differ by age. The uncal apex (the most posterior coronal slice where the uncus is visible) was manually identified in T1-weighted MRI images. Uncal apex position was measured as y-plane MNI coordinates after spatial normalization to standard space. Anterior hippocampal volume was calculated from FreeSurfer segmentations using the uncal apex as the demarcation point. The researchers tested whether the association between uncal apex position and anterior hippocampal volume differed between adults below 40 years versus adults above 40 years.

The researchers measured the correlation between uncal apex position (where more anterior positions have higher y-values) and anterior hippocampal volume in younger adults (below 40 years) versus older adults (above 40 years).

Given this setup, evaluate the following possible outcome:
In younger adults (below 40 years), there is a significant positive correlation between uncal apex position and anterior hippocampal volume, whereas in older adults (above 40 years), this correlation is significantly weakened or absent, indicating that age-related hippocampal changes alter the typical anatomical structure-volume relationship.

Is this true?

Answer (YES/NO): NO